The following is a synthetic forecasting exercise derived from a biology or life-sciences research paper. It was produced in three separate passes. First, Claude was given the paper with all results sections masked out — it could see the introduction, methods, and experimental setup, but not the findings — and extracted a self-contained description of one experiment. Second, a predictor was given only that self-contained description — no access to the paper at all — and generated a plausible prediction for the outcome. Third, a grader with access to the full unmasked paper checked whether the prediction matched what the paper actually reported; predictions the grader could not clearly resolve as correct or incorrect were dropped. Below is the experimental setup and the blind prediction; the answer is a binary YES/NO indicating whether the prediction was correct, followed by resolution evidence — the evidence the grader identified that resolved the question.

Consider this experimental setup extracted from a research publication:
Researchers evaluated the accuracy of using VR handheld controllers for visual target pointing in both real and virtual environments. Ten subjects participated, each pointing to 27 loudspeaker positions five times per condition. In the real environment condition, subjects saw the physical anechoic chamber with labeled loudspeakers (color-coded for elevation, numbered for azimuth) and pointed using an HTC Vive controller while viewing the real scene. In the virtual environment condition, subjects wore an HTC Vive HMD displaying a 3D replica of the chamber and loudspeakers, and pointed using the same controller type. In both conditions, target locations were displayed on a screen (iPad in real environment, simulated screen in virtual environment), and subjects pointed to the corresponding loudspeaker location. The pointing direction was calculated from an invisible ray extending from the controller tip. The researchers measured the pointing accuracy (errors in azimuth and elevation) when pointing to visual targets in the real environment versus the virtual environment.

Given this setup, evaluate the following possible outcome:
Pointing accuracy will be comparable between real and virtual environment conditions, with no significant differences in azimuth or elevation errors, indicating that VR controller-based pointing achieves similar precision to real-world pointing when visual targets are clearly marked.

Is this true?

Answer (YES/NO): NO